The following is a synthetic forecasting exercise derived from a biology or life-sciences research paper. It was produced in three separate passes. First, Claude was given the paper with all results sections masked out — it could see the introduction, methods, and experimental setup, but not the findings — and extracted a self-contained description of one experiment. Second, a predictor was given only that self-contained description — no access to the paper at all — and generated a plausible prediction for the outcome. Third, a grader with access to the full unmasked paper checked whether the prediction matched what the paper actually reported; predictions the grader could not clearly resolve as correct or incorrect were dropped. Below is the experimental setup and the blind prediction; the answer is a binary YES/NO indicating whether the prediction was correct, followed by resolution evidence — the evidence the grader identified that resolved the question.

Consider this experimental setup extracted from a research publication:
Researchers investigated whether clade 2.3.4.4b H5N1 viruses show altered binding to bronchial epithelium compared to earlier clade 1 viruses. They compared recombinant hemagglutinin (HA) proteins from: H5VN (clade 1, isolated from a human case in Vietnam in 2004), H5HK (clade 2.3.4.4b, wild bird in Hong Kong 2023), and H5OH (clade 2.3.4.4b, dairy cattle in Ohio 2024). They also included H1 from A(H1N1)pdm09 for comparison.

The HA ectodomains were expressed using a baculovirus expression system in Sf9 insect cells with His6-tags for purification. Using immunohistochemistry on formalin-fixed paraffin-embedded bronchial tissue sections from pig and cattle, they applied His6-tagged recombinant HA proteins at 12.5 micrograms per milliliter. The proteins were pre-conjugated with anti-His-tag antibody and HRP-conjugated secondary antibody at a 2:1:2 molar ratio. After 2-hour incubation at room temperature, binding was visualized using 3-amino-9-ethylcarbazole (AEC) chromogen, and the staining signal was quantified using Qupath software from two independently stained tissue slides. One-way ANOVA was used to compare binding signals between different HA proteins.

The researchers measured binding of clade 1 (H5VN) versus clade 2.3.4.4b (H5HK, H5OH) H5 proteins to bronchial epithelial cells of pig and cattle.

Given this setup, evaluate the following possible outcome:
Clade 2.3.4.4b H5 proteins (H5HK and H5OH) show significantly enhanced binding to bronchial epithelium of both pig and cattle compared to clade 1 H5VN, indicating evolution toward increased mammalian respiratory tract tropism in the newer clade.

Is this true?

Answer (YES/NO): NO